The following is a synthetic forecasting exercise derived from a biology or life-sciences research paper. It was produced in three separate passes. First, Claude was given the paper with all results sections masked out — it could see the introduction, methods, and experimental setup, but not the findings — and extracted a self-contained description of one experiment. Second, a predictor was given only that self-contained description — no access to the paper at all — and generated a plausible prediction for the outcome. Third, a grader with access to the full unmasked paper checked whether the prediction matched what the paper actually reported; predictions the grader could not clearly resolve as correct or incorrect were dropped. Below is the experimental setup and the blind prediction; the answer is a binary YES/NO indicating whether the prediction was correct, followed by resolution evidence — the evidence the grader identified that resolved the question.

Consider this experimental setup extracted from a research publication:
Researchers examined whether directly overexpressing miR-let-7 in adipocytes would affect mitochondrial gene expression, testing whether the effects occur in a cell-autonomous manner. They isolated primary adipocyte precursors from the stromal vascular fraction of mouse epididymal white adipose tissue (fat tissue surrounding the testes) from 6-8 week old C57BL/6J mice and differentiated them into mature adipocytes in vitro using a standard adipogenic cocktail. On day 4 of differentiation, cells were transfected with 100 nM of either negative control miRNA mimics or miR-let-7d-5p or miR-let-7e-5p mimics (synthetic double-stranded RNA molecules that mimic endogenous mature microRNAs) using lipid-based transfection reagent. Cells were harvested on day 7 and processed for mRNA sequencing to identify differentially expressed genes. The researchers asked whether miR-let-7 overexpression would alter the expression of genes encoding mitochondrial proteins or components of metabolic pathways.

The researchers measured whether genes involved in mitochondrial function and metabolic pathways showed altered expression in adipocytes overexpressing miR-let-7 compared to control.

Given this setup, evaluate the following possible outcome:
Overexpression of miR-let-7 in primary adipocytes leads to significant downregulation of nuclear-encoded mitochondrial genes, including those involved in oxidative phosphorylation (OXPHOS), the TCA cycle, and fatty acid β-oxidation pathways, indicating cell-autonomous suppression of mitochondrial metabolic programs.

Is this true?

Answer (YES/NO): NO